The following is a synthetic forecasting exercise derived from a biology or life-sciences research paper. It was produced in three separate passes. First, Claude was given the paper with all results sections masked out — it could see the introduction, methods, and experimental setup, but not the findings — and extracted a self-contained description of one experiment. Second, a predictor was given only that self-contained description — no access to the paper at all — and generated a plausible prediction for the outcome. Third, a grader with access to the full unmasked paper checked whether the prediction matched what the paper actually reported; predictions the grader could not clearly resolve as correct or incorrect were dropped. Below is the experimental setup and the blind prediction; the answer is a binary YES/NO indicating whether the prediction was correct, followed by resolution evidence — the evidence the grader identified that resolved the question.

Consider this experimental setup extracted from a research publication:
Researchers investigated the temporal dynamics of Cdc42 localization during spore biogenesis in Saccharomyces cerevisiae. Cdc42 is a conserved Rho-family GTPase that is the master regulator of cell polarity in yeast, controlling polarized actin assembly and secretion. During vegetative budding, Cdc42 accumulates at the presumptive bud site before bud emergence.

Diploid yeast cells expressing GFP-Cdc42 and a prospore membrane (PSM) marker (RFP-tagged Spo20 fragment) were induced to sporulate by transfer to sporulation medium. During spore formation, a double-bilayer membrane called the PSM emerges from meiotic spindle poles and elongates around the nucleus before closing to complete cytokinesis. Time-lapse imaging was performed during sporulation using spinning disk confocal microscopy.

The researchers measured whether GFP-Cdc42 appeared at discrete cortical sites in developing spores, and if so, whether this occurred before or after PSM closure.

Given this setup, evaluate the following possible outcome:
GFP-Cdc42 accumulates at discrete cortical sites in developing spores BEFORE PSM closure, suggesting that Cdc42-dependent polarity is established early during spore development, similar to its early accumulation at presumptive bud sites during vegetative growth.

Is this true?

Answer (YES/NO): NO